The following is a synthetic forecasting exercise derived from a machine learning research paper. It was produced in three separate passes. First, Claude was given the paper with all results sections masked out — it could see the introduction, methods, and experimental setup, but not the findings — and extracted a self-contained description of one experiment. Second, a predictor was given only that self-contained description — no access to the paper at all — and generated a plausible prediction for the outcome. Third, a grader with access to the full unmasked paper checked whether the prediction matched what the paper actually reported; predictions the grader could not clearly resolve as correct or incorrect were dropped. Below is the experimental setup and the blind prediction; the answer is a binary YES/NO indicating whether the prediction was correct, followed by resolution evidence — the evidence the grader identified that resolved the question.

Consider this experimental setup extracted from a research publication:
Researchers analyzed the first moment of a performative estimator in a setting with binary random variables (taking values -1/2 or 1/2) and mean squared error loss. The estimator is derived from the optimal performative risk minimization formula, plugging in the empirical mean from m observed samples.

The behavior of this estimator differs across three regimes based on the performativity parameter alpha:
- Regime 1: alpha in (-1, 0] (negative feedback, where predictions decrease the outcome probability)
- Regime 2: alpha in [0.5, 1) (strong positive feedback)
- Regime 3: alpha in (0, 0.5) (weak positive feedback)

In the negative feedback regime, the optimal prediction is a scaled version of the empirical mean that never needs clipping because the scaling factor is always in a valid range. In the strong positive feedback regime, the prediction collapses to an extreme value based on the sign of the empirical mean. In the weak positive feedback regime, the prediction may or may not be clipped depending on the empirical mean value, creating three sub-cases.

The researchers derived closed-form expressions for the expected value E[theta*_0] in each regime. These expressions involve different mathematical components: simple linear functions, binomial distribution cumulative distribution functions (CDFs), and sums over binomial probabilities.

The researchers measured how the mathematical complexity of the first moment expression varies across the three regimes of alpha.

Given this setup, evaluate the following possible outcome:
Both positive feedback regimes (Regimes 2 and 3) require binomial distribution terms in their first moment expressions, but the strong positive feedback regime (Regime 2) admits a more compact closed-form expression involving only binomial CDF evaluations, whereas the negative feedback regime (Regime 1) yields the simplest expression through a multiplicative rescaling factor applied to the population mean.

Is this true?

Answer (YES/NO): YES